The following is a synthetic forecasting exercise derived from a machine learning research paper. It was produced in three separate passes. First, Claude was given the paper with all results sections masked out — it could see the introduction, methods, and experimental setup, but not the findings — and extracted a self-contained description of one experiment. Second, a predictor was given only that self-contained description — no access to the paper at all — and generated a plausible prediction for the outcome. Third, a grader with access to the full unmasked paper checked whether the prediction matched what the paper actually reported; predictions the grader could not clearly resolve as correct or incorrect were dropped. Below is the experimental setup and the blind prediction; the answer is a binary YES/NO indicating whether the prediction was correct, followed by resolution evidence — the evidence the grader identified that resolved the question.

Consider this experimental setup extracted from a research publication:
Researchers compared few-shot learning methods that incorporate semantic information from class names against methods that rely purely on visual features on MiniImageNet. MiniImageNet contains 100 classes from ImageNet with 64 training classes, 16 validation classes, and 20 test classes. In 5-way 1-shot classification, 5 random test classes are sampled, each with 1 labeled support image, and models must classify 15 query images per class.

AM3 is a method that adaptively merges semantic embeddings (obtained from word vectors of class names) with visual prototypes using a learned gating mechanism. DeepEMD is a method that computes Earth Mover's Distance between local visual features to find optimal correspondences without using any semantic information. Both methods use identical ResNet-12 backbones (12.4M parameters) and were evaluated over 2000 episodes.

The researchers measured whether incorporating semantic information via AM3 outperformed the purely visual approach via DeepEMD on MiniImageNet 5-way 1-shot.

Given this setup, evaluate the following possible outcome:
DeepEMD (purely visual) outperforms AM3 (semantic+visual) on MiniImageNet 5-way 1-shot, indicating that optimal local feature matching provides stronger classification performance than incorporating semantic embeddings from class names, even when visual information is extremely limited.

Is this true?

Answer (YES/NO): YES